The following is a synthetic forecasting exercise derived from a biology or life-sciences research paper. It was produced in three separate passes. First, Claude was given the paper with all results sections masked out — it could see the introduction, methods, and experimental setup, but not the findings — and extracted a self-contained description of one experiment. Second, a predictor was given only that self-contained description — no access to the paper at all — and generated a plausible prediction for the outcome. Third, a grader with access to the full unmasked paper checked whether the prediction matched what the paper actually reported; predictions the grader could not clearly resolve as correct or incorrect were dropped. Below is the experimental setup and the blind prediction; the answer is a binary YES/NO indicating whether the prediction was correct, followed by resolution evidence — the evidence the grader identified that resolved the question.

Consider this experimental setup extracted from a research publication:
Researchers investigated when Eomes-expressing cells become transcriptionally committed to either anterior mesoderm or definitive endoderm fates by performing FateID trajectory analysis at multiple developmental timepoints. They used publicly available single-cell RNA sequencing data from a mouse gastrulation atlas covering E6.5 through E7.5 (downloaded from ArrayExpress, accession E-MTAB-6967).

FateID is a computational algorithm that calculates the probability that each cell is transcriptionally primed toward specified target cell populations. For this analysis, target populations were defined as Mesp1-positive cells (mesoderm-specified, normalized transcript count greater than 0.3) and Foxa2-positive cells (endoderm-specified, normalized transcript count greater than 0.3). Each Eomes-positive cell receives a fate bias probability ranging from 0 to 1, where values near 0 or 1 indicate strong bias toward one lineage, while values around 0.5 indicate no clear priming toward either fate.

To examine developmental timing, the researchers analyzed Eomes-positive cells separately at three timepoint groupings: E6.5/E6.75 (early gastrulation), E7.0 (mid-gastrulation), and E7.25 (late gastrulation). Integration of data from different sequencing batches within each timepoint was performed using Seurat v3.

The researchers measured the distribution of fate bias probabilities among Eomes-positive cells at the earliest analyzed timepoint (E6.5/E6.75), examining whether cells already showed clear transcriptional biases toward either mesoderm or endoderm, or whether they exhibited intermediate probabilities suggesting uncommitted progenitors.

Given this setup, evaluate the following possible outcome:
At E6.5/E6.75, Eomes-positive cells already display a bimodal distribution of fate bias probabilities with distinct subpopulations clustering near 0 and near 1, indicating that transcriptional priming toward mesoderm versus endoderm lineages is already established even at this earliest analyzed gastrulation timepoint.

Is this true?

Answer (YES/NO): NO